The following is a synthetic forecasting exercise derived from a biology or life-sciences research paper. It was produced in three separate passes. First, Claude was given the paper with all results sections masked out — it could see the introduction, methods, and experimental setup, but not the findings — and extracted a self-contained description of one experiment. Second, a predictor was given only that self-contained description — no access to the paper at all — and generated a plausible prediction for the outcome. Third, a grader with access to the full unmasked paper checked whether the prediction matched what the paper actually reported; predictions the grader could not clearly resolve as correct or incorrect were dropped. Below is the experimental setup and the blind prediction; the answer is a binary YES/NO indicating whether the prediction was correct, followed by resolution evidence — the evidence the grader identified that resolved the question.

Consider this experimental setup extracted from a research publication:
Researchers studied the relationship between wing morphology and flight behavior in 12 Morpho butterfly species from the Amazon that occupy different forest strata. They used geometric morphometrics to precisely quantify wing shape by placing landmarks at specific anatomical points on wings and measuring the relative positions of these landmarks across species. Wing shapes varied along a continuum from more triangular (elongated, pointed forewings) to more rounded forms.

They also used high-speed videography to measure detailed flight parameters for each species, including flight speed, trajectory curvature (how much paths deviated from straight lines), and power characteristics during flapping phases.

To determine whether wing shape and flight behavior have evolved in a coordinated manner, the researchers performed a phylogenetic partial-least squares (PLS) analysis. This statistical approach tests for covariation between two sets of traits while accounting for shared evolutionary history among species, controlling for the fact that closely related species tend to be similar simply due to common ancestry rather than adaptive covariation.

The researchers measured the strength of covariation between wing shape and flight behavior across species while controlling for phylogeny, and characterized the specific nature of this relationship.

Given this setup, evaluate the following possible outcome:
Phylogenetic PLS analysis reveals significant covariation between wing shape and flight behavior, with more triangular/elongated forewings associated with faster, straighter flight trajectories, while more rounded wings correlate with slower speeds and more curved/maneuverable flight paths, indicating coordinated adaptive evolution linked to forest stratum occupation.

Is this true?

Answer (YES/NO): NO